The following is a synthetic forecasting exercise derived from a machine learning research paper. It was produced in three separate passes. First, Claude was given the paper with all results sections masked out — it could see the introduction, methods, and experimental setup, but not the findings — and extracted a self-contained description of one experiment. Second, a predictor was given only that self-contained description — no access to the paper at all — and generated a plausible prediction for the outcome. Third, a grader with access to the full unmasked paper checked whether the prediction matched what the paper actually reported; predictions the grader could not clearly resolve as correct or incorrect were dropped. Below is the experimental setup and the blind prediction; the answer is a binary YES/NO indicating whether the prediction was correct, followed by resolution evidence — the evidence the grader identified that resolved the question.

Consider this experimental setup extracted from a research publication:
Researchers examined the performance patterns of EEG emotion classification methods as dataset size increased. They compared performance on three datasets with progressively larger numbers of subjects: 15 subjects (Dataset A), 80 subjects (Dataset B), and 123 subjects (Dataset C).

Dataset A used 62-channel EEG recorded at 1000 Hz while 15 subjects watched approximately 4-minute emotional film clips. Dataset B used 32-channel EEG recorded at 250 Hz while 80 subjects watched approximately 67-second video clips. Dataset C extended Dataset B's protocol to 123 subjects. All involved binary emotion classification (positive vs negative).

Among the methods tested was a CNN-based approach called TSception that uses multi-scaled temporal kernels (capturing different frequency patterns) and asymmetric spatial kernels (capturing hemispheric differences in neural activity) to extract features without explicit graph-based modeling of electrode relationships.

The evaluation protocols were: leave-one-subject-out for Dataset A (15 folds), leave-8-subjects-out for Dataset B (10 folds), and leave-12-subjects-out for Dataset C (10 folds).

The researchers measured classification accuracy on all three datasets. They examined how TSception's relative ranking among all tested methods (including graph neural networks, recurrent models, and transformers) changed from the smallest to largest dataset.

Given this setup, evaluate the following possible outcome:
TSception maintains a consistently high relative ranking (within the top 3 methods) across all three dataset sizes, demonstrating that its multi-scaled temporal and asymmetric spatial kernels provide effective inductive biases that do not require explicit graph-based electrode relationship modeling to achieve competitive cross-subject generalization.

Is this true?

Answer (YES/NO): NO